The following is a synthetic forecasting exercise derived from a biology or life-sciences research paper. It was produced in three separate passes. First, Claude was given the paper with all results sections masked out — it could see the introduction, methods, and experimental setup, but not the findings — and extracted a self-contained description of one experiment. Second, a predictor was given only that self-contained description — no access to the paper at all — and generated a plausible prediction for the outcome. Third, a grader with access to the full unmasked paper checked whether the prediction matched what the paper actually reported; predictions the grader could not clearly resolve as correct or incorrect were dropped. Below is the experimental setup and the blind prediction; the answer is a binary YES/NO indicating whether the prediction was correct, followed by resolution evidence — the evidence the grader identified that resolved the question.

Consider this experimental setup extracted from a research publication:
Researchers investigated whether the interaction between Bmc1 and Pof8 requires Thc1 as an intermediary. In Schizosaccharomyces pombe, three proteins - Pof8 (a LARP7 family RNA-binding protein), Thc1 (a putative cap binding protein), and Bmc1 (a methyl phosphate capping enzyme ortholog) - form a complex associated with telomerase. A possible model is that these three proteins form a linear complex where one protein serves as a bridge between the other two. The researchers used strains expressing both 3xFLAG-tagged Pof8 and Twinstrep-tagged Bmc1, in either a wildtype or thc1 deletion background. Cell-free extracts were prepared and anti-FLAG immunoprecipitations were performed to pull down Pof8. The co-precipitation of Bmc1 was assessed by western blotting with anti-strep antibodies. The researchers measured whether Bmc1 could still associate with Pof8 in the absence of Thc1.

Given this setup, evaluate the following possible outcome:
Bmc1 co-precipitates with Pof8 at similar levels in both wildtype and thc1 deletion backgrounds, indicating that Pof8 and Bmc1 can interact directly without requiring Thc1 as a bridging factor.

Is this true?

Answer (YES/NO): NO